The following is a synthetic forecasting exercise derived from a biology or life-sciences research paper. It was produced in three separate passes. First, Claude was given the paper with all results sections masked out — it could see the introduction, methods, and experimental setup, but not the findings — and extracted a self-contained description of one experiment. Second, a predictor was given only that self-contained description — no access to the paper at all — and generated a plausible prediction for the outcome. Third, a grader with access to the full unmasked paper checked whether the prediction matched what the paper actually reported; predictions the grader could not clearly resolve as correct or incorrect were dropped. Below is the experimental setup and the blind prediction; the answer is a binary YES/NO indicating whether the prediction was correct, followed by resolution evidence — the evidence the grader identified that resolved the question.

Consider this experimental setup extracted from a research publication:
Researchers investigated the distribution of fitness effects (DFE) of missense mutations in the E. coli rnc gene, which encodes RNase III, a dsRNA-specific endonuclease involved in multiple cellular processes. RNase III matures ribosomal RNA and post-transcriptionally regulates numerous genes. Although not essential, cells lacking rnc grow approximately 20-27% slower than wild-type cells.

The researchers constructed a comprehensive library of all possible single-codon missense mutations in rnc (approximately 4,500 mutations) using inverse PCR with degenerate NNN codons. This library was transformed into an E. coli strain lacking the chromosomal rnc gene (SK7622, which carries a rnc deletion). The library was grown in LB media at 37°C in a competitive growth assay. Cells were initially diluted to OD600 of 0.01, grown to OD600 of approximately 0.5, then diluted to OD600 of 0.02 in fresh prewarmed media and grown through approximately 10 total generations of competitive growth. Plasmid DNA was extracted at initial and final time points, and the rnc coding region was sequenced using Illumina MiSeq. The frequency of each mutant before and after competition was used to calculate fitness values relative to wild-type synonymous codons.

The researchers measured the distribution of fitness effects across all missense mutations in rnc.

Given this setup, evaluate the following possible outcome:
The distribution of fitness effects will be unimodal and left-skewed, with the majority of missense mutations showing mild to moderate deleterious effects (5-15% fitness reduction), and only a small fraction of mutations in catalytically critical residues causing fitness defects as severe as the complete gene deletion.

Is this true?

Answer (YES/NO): NO